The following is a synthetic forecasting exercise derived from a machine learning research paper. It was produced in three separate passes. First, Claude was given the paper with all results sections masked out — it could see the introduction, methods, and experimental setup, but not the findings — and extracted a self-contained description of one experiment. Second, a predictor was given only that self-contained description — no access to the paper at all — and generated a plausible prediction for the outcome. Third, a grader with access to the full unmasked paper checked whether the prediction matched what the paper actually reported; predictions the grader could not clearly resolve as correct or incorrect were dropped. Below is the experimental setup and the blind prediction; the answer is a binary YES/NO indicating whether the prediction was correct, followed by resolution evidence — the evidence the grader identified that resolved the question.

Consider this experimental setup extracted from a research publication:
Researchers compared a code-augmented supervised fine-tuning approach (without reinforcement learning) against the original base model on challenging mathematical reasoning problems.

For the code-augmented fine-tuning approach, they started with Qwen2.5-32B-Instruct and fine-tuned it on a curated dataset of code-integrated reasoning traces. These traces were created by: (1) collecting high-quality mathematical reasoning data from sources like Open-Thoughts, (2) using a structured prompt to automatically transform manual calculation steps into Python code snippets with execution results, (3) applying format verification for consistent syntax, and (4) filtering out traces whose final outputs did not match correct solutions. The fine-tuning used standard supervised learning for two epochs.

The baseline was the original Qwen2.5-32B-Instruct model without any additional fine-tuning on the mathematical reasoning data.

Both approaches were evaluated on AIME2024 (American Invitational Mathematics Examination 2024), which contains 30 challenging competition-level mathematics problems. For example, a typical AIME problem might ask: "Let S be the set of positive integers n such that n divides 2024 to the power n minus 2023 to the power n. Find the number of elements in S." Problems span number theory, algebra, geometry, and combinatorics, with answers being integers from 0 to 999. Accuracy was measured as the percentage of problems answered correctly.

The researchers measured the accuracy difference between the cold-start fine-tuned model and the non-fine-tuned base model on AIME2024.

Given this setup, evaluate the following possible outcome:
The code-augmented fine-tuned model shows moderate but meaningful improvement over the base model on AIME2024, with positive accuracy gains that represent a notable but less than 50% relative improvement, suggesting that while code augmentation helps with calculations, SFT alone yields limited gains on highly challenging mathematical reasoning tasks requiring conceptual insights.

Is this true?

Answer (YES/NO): NO